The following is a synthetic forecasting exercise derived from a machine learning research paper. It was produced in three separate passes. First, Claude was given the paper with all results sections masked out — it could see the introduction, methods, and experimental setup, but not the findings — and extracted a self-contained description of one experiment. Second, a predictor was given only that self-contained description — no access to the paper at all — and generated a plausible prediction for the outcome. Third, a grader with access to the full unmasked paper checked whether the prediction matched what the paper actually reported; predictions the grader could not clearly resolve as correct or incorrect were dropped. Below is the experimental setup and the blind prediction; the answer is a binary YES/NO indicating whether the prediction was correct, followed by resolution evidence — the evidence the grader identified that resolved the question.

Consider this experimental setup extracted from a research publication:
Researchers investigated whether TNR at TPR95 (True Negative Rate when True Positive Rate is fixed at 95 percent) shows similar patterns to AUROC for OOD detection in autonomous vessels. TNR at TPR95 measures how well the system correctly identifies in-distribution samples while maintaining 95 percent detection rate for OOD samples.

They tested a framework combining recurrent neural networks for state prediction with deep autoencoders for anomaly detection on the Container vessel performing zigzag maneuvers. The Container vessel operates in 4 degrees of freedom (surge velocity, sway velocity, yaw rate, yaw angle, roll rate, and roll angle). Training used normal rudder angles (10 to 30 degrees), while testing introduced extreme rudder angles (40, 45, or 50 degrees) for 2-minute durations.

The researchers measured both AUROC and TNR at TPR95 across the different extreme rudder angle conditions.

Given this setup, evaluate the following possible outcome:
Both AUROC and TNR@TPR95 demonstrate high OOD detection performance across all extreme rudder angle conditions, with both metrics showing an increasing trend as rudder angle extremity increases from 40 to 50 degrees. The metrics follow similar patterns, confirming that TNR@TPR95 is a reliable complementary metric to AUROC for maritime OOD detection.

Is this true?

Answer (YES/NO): NO